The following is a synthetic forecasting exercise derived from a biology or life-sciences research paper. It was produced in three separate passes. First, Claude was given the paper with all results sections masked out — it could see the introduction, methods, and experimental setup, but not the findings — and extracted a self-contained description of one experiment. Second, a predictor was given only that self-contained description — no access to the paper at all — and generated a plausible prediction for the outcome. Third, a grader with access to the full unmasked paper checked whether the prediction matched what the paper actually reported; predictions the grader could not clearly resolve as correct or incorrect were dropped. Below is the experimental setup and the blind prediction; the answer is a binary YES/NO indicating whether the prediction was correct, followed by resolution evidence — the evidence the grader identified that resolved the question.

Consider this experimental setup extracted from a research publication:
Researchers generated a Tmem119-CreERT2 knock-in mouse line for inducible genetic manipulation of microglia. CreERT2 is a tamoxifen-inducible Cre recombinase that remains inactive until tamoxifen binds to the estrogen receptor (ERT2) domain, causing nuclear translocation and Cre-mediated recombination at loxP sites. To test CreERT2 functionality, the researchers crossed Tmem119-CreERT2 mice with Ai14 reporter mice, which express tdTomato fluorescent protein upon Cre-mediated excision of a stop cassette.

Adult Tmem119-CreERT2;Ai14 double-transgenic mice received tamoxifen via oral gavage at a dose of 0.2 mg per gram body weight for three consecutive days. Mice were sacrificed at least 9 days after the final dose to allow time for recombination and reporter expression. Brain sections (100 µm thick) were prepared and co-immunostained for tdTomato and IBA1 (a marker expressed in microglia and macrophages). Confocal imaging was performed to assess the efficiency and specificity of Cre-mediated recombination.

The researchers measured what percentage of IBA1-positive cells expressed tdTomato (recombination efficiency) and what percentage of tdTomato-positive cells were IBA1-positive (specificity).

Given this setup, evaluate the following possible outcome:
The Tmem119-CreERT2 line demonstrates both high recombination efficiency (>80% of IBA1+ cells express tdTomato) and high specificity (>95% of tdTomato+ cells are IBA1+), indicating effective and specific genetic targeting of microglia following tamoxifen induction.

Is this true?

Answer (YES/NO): YES